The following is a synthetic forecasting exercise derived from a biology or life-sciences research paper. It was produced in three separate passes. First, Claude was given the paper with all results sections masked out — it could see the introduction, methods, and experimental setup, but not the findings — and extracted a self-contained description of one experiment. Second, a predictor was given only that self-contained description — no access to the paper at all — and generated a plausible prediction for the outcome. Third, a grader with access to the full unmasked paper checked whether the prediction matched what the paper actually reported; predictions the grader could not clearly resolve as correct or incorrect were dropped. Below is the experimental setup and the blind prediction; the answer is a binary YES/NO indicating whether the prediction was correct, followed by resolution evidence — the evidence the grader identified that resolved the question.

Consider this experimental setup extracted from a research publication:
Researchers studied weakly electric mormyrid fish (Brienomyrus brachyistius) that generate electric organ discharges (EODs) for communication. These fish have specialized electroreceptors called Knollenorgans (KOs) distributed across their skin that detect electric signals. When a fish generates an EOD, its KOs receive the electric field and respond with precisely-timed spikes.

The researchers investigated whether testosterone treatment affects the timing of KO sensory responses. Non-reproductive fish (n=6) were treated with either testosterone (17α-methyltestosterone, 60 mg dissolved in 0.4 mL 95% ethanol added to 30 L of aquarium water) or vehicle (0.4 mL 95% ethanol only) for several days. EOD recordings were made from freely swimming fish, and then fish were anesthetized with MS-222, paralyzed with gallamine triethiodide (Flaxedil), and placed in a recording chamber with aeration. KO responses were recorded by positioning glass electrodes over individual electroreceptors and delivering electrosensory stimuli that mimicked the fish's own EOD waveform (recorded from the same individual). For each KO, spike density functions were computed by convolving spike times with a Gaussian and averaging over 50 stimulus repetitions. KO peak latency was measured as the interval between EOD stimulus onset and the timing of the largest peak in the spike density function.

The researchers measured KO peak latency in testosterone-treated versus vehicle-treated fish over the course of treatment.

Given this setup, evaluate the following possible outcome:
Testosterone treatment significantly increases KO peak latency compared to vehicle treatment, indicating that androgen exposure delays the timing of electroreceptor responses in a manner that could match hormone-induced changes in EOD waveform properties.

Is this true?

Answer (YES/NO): YES